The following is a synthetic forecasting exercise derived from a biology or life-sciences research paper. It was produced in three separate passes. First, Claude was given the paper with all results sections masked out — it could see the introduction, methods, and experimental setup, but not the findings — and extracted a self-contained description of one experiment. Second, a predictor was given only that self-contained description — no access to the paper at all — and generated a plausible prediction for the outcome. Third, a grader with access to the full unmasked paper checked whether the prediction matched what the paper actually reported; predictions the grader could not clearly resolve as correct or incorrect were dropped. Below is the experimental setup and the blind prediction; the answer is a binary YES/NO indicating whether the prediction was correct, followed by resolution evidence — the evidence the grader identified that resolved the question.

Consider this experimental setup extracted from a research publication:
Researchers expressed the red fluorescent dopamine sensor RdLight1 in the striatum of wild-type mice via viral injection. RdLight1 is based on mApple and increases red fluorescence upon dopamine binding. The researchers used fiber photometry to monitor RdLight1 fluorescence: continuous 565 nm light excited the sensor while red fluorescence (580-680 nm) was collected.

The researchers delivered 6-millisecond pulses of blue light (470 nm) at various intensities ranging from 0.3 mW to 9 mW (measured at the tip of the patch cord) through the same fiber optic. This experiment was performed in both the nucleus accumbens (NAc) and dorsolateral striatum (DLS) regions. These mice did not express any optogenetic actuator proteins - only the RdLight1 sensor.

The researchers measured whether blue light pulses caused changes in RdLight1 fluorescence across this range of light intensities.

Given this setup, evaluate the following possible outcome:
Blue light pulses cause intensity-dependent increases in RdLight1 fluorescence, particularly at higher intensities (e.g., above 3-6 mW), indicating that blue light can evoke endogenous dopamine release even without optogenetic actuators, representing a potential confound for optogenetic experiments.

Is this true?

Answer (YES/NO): NO